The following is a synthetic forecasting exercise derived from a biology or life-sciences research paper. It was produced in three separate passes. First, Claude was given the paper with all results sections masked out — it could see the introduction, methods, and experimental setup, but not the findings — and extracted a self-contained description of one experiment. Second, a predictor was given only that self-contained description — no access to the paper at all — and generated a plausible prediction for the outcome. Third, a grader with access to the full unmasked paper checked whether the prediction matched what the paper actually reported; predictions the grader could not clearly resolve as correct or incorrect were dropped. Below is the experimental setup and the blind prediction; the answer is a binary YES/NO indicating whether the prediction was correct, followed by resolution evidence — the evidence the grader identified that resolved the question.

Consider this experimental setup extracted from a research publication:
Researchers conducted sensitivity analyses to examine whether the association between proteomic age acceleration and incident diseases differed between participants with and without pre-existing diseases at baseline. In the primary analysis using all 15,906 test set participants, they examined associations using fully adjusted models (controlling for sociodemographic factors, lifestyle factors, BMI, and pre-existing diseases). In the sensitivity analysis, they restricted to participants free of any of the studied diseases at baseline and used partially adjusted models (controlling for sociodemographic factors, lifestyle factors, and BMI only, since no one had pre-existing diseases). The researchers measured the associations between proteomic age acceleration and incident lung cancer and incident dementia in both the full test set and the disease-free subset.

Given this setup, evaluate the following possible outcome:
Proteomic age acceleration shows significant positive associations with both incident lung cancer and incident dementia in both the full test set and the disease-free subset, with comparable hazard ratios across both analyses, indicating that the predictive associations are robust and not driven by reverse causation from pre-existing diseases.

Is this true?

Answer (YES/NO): NO